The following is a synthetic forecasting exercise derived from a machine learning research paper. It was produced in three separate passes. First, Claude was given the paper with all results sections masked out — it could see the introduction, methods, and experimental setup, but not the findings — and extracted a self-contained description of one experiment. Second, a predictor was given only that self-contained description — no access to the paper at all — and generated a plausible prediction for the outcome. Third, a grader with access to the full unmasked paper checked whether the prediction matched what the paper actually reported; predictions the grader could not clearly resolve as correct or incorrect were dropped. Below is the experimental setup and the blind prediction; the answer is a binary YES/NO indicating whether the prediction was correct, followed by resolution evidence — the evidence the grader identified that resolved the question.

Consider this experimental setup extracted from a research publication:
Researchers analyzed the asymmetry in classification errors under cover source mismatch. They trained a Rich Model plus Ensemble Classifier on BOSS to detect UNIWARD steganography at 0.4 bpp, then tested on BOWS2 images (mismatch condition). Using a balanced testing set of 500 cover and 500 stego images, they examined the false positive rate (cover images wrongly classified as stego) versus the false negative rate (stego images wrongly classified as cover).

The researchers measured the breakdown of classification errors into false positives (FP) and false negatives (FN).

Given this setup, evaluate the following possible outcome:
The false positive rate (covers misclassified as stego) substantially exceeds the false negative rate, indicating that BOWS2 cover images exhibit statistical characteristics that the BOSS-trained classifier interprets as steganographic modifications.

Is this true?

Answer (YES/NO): YES